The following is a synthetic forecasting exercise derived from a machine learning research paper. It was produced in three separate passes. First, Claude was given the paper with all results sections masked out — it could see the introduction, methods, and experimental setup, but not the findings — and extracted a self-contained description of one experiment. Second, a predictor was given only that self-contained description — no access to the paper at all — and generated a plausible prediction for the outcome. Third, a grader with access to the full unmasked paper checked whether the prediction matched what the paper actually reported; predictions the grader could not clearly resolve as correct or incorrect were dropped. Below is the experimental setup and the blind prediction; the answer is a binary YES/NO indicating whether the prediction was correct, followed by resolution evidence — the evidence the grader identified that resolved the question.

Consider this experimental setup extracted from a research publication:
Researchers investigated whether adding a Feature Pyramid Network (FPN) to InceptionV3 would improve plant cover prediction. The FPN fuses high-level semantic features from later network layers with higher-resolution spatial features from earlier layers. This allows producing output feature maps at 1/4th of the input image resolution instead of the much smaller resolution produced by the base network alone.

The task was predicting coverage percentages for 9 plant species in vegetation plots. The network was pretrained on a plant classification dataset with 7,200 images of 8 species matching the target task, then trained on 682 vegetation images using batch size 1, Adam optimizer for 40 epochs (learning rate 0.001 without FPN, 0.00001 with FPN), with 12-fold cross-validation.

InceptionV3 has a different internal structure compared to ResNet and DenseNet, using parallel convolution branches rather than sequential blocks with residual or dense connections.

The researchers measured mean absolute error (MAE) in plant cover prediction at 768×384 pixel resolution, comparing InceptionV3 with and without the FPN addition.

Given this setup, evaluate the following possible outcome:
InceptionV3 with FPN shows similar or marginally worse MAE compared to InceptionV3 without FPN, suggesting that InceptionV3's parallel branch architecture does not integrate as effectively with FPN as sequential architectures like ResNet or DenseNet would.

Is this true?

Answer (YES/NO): YES